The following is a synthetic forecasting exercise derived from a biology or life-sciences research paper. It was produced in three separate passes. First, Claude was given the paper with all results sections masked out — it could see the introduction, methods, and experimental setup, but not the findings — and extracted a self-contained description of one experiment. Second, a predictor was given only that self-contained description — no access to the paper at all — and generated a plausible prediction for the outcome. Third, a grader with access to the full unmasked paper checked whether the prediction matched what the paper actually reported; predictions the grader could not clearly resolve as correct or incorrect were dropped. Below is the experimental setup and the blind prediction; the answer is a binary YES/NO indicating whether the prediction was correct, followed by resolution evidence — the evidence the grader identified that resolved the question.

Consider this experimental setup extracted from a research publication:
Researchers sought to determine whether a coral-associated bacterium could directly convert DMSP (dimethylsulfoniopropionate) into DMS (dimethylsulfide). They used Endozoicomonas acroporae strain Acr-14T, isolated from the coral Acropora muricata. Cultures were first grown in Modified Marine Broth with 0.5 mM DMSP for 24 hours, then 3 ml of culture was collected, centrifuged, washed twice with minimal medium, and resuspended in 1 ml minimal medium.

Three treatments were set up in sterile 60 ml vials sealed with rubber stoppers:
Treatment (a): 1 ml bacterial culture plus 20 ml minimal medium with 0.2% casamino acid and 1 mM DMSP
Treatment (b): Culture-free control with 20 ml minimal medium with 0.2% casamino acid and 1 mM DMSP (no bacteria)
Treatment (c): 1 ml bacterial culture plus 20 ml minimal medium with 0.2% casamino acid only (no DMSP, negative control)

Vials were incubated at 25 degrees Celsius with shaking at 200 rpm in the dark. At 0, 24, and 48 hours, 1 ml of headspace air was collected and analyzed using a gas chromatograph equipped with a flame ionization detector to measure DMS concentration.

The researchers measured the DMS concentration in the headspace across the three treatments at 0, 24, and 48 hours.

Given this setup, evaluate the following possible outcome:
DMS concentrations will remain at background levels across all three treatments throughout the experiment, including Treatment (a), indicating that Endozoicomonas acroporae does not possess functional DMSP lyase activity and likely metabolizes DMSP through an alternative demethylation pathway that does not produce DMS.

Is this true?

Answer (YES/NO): NO